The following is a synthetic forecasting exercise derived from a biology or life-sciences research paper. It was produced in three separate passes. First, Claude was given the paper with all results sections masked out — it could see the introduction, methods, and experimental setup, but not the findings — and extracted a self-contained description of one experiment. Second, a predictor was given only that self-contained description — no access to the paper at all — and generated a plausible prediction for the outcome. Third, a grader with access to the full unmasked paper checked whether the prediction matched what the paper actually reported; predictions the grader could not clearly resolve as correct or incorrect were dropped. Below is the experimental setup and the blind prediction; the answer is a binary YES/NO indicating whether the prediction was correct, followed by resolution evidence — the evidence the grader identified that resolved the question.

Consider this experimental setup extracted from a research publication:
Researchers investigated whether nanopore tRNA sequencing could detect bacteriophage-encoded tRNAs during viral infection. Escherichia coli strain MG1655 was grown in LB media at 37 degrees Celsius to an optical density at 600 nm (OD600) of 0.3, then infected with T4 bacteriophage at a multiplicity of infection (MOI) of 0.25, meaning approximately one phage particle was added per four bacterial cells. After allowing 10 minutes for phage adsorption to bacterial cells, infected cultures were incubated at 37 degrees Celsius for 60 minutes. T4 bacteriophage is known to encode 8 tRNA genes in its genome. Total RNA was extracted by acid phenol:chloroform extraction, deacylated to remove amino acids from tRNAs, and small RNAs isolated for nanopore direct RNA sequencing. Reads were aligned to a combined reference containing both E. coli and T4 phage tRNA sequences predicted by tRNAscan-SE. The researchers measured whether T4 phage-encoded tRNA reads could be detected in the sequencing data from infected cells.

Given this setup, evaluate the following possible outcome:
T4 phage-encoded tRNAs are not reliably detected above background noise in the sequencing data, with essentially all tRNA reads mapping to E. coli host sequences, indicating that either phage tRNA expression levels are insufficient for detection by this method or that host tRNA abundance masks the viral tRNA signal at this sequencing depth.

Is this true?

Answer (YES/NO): NO